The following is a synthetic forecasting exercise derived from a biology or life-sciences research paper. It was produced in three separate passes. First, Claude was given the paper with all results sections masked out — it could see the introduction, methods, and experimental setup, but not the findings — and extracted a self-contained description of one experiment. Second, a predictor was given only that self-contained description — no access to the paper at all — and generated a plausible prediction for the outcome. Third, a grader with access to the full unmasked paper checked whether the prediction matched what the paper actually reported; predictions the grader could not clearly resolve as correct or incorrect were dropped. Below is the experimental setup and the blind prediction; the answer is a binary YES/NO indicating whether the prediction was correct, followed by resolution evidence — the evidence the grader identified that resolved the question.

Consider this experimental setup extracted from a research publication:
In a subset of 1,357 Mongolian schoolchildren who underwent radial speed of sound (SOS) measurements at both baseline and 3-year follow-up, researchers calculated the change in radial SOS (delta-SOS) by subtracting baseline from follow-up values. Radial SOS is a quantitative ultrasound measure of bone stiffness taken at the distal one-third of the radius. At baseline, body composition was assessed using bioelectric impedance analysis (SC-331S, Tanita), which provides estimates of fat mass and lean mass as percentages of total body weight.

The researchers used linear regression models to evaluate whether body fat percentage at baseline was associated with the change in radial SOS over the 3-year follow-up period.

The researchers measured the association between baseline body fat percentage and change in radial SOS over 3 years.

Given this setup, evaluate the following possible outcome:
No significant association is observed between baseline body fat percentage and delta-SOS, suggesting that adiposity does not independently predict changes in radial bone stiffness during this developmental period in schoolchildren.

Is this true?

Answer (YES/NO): YES